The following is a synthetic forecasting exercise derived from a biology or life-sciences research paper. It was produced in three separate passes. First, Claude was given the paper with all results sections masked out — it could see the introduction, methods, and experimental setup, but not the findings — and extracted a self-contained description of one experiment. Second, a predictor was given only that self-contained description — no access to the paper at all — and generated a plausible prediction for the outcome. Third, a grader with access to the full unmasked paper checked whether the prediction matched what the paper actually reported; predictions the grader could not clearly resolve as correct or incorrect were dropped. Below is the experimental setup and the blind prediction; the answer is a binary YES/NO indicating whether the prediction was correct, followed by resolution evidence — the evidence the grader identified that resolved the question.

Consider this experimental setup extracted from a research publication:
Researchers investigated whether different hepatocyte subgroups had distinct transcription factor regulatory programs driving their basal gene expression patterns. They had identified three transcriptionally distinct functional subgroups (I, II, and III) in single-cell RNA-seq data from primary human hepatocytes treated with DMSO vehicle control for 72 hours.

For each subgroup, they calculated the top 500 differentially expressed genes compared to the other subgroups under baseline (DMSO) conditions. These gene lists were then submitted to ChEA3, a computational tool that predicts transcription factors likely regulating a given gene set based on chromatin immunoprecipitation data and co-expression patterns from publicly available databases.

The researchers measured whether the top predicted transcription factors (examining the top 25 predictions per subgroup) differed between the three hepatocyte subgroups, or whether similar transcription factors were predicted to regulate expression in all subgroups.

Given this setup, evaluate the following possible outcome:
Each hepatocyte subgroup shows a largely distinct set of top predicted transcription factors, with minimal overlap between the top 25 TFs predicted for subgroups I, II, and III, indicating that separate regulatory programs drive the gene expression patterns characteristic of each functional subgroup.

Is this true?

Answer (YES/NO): NO